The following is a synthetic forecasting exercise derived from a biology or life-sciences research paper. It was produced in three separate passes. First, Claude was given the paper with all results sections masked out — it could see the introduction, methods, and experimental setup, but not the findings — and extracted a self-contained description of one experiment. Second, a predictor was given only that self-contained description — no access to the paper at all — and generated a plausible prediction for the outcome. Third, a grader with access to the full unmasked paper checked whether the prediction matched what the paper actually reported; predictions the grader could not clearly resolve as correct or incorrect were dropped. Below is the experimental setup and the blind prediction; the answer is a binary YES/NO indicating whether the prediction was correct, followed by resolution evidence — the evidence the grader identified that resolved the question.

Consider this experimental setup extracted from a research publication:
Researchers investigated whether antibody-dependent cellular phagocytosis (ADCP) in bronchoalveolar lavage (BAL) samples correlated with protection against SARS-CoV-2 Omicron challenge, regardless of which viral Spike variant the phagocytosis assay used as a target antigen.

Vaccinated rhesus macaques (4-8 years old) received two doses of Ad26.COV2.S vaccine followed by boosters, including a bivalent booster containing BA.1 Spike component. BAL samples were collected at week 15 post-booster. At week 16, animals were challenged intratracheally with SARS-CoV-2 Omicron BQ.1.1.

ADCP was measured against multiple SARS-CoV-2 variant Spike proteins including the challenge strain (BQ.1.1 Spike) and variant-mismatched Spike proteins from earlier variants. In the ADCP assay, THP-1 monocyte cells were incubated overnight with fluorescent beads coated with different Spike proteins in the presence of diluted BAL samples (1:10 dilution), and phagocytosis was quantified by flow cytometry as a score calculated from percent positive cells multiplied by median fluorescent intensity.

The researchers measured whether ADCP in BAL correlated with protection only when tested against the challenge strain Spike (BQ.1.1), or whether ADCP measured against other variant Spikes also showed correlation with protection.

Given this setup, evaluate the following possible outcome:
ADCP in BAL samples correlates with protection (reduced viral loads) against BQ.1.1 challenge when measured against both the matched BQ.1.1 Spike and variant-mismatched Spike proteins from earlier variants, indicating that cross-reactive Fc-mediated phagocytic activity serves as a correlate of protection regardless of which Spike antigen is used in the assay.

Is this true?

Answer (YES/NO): YES